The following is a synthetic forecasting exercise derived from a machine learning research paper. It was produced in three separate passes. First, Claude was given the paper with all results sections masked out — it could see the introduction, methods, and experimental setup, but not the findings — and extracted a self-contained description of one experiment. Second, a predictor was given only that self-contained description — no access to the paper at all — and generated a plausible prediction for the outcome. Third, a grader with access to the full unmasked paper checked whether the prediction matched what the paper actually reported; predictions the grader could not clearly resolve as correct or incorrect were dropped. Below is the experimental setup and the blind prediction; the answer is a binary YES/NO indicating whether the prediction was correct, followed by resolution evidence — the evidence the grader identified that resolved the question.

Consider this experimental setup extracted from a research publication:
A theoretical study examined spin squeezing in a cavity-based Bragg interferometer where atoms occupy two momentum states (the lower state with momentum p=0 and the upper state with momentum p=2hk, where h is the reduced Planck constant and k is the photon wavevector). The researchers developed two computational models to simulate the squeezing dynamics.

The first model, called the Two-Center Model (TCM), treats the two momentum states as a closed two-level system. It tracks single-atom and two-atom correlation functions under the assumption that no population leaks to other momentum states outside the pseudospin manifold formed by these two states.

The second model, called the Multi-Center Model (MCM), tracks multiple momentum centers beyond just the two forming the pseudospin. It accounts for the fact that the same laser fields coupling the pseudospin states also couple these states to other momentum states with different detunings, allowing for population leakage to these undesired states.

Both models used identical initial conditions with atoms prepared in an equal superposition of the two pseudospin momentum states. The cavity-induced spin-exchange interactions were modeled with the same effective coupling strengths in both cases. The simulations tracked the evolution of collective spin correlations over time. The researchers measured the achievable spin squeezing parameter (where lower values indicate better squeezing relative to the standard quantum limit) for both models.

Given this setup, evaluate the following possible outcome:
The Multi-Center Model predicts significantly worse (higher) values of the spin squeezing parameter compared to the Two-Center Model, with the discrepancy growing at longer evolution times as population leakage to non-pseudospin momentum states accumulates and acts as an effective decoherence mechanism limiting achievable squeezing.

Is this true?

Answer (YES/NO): NO